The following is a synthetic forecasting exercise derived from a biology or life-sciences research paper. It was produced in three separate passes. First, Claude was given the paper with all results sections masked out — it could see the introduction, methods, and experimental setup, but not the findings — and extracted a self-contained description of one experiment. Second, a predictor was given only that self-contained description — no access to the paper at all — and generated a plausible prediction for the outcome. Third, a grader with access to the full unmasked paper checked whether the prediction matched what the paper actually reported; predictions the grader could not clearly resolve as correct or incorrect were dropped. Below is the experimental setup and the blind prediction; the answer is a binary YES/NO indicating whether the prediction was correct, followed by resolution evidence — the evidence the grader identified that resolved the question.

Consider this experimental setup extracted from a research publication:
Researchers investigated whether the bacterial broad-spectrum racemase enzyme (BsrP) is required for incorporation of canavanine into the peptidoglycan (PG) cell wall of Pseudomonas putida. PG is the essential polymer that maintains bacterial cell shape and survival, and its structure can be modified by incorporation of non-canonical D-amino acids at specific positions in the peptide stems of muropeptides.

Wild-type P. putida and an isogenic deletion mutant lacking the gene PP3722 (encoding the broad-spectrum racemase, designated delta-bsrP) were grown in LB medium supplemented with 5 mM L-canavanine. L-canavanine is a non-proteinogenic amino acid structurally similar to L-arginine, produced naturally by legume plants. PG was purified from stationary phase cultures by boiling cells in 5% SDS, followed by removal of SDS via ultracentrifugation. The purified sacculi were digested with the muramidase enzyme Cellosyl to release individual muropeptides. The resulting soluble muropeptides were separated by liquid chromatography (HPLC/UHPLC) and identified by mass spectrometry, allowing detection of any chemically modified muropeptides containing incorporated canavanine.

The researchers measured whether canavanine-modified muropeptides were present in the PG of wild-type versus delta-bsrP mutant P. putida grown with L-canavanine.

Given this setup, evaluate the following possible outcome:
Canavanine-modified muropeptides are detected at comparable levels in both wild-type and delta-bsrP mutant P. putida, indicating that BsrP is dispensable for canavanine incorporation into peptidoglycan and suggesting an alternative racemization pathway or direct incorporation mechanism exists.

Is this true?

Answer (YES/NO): NO